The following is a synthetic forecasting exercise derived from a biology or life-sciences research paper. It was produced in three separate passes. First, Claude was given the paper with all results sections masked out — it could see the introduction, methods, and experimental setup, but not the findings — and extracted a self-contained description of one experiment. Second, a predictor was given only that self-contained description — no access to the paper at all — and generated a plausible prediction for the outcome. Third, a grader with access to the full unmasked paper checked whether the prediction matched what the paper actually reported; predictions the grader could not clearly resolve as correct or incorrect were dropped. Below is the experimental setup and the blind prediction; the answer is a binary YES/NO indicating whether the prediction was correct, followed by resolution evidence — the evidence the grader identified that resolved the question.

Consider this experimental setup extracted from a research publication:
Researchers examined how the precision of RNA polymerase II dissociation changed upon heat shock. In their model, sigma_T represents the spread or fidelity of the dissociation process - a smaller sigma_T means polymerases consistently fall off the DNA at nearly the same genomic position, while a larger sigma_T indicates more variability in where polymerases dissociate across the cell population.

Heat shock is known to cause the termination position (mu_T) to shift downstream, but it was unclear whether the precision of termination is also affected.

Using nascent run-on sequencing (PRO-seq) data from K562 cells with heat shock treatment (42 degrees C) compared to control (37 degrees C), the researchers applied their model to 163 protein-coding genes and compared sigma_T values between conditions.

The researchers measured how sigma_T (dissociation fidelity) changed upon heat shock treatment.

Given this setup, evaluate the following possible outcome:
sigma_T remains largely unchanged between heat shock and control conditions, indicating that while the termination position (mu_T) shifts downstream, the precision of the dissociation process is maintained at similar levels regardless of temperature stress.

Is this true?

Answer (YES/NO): YES